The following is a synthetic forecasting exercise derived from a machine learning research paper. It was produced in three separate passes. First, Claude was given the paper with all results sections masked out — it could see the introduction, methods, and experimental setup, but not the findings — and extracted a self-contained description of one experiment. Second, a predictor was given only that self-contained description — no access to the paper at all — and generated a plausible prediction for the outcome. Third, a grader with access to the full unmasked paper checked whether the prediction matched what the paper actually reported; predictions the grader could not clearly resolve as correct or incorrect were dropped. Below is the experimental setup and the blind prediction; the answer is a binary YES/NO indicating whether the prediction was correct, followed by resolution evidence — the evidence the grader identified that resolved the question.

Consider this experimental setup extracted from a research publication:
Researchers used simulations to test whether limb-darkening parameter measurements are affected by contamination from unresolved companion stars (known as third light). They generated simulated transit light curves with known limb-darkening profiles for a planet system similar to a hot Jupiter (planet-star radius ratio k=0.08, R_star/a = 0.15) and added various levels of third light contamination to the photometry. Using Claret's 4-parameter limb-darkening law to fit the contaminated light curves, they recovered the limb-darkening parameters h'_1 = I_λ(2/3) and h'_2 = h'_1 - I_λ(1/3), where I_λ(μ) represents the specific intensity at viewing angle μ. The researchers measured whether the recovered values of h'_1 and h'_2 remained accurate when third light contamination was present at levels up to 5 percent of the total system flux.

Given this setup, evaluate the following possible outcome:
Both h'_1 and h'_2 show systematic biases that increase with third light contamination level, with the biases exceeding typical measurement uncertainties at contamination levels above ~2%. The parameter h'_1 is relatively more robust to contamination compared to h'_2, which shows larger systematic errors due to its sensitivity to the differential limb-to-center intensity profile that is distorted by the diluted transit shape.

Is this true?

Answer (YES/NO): NO